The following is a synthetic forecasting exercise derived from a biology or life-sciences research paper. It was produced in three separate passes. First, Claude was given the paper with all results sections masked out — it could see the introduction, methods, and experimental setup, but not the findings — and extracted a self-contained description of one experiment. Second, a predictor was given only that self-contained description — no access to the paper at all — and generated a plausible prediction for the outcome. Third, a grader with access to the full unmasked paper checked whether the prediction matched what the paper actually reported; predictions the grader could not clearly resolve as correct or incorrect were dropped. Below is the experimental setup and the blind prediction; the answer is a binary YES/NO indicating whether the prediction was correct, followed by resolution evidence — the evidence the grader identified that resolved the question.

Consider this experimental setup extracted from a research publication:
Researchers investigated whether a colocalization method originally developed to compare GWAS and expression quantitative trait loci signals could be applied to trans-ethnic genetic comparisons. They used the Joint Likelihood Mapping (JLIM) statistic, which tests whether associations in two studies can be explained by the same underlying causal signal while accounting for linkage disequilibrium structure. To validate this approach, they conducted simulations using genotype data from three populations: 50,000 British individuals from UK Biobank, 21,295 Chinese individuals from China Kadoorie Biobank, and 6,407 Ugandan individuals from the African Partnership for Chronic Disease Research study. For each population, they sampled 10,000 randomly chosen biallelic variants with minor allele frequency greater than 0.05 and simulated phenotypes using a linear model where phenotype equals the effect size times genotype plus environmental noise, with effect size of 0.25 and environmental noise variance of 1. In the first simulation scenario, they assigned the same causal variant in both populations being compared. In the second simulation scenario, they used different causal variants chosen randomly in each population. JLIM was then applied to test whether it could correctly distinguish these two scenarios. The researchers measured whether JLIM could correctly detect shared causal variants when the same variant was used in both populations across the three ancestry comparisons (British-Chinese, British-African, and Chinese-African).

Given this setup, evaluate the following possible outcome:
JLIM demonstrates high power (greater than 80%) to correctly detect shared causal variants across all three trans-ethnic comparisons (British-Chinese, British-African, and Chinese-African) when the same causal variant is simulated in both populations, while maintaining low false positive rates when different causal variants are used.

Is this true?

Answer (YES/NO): NO